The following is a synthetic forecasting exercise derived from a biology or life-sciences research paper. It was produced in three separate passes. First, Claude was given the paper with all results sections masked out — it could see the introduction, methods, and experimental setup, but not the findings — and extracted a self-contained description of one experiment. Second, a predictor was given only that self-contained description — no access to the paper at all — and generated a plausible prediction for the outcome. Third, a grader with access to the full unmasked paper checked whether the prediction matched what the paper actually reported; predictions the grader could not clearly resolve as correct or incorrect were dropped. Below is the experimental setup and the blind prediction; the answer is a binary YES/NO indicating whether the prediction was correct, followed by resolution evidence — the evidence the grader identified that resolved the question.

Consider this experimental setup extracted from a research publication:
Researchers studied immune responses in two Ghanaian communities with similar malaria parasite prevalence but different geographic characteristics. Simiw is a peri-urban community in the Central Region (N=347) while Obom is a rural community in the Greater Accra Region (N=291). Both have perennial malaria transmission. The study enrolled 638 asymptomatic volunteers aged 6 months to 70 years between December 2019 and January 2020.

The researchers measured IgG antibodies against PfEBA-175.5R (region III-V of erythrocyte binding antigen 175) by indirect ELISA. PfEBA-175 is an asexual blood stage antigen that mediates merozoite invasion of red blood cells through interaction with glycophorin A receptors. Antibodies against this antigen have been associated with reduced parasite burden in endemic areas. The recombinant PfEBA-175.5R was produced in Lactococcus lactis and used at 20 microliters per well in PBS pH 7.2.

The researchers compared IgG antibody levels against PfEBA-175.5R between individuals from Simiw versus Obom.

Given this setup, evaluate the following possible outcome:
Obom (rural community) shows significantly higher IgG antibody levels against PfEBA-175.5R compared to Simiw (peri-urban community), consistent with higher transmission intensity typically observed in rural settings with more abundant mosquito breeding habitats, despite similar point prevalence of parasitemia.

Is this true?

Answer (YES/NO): NO